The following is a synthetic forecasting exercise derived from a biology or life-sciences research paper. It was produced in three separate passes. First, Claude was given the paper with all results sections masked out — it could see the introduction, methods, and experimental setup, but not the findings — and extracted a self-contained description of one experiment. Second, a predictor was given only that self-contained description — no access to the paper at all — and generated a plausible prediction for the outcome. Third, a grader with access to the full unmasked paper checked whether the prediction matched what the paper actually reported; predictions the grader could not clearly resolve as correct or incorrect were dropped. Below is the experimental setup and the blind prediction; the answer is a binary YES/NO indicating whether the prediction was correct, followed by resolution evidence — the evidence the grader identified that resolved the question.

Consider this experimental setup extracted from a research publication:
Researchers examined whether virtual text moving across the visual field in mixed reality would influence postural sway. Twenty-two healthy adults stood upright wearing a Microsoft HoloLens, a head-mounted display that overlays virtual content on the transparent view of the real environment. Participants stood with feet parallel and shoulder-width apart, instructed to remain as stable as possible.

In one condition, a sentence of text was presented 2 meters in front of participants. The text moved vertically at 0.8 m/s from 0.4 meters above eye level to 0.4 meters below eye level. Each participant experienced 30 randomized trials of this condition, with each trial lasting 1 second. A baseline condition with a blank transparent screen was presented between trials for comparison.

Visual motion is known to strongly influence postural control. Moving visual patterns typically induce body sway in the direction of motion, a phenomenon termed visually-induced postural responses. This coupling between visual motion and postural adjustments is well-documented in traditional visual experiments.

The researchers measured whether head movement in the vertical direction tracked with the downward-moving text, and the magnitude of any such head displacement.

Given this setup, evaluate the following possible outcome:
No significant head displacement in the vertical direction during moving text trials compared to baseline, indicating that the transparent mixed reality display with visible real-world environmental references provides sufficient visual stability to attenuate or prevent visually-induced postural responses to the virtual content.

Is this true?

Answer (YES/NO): YES